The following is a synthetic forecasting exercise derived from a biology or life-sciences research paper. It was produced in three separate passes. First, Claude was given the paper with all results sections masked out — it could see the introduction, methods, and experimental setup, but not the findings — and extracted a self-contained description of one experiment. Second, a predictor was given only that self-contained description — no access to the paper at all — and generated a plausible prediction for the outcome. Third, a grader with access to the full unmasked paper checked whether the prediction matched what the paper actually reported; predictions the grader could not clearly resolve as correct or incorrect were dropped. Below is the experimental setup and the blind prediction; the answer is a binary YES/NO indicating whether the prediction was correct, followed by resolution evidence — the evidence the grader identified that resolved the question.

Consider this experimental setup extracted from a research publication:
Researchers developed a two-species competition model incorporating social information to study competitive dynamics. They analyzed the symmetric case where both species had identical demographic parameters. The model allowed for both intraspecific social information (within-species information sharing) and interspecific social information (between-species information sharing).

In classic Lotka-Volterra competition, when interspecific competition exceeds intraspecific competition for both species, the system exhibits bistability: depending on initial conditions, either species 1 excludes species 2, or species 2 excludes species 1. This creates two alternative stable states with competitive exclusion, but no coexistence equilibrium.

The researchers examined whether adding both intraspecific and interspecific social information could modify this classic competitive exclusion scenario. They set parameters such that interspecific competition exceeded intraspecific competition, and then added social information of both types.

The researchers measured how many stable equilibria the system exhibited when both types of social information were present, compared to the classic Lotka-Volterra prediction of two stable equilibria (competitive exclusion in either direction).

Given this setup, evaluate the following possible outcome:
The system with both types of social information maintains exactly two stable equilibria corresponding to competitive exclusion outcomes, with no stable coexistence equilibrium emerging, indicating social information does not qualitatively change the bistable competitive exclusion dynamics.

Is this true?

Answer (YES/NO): NO